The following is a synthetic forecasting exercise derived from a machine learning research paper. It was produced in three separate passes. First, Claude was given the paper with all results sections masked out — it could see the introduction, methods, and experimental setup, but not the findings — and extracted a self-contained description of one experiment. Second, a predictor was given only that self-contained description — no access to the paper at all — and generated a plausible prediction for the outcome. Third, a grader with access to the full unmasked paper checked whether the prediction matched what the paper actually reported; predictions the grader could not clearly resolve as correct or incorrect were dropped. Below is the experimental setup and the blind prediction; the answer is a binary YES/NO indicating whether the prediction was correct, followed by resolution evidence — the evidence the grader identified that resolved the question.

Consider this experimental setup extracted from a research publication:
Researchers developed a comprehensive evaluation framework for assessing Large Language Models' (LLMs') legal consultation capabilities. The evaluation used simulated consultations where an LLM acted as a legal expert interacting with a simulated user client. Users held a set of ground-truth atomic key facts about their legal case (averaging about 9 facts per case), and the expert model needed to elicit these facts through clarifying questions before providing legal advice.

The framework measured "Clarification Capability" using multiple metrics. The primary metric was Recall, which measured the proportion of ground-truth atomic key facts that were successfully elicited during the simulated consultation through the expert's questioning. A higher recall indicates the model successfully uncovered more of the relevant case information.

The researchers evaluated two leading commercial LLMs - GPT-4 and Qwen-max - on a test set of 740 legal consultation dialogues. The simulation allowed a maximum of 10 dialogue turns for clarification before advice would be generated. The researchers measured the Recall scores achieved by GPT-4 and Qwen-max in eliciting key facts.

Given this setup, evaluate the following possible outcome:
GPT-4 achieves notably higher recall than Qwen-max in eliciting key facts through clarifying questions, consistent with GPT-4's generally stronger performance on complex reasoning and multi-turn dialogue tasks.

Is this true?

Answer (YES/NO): NO